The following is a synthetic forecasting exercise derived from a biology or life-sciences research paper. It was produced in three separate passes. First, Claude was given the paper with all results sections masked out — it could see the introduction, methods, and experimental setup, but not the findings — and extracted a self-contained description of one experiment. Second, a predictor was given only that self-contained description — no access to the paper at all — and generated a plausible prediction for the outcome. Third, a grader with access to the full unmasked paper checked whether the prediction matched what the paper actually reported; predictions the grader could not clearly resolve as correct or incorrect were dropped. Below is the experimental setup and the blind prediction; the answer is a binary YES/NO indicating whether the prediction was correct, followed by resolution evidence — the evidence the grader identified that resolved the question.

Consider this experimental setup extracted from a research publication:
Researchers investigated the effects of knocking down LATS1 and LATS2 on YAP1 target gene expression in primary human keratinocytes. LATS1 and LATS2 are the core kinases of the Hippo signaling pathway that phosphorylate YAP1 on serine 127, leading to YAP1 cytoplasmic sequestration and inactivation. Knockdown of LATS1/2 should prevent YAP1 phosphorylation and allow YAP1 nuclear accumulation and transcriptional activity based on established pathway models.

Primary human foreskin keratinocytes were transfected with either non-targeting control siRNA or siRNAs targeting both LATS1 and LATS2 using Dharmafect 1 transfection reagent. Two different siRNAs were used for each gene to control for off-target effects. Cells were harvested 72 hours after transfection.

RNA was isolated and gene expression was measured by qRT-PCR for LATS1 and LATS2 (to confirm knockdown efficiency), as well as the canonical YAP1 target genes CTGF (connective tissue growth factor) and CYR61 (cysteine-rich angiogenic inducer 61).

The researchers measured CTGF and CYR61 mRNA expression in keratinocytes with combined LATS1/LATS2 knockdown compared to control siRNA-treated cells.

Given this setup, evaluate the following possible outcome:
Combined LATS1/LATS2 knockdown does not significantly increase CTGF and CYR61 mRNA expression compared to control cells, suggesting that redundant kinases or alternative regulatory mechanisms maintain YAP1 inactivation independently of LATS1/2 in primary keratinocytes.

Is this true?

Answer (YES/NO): YES